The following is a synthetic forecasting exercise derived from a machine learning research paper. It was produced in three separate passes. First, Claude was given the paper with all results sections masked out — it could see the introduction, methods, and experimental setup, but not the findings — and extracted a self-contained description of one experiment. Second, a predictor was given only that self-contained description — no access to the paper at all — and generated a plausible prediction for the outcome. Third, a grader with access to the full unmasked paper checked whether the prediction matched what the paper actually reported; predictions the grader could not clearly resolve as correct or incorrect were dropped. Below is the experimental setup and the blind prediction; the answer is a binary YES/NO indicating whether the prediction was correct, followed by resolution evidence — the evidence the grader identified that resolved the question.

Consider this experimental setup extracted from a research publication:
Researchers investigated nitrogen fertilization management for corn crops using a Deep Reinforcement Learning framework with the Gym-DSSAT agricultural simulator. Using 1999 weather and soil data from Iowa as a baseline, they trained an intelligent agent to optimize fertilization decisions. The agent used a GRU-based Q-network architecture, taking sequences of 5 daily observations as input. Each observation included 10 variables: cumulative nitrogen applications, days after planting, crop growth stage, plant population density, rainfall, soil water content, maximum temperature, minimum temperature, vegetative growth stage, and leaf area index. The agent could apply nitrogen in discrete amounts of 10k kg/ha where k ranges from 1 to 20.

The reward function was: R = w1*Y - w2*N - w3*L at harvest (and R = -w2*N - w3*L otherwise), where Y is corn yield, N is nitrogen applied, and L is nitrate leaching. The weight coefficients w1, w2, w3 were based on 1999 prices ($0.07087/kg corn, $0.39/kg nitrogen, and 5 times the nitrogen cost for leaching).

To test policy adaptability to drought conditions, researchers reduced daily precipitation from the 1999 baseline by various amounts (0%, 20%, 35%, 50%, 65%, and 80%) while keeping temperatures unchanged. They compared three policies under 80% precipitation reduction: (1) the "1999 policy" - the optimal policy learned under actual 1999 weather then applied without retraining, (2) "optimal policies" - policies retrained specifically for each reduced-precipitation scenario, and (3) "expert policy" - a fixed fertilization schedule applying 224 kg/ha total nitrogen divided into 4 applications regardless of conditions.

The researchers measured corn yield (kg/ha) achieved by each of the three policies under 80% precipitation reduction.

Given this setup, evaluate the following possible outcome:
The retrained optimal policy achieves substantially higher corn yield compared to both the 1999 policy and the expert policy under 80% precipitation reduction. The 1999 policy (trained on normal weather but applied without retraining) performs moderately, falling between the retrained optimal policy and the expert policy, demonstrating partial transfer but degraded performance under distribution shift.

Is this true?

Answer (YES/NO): NO